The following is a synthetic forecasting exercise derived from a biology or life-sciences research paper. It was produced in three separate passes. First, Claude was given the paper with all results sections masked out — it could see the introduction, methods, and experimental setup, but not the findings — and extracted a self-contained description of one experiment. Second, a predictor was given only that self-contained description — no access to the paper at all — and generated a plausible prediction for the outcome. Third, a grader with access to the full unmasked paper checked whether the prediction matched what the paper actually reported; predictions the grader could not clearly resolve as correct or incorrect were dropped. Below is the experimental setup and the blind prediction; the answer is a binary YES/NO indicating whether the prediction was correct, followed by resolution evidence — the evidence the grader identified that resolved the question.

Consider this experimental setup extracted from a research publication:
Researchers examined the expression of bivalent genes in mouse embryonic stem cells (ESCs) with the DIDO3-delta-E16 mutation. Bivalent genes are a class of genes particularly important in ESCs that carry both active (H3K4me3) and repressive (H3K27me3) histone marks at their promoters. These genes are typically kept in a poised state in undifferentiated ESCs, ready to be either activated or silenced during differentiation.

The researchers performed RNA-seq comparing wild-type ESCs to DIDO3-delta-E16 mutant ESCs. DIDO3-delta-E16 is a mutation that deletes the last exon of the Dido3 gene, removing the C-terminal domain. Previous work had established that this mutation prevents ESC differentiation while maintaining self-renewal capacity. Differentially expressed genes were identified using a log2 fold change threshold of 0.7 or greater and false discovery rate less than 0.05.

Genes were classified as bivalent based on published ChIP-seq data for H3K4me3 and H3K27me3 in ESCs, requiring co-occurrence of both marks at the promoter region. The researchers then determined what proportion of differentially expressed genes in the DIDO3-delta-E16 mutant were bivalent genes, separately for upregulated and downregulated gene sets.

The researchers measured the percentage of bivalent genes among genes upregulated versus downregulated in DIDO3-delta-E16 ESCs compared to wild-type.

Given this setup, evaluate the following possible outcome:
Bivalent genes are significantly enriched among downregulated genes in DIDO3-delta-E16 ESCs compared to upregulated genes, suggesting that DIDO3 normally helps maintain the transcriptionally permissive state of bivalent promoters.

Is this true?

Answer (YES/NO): NO